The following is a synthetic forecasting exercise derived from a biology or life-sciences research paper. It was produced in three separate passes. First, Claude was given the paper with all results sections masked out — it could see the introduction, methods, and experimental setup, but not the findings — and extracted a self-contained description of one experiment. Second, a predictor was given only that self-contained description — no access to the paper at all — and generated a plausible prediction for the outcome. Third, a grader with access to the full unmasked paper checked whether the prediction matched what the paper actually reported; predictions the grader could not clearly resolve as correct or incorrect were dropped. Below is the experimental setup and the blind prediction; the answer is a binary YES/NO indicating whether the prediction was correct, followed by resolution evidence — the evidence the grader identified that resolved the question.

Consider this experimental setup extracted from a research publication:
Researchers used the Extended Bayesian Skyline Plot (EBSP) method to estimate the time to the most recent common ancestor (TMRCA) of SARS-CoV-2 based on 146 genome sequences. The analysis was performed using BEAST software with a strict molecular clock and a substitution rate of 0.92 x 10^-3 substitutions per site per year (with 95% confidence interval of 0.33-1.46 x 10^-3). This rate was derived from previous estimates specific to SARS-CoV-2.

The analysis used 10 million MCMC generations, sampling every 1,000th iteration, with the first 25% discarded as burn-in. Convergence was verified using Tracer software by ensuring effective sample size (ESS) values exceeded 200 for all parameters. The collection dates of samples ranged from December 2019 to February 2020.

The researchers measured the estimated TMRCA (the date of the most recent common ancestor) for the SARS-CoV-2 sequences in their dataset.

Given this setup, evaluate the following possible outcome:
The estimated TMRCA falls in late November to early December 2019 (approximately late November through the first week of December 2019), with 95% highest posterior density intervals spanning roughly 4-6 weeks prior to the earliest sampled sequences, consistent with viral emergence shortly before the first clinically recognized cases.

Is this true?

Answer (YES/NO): YES